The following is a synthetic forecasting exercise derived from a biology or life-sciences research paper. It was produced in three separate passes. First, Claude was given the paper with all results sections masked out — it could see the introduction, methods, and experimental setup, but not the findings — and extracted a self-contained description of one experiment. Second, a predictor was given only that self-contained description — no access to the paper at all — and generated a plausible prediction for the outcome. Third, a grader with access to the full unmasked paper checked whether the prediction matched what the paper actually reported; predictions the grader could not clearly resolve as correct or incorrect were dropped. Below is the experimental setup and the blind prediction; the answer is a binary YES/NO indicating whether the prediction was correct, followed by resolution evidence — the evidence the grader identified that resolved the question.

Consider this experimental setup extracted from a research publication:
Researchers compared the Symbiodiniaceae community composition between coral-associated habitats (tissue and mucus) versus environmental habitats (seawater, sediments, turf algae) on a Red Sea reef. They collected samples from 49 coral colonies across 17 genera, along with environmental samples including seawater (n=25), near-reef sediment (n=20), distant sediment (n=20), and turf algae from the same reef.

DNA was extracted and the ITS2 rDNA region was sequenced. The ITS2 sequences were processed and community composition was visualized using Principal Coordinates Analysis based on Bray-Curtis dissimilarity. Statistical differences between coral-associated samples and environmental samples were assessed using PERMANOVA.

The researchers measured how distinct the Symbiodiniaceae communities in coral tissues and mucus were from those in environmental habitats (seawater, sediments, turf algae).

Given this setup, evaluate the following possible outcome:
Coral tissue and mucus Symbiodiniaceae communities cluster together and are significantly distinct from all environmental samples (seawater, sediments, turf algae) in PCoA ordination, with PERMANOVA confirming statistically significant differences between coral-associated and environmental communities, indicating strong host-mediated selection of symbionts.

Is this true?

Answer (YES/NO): YES